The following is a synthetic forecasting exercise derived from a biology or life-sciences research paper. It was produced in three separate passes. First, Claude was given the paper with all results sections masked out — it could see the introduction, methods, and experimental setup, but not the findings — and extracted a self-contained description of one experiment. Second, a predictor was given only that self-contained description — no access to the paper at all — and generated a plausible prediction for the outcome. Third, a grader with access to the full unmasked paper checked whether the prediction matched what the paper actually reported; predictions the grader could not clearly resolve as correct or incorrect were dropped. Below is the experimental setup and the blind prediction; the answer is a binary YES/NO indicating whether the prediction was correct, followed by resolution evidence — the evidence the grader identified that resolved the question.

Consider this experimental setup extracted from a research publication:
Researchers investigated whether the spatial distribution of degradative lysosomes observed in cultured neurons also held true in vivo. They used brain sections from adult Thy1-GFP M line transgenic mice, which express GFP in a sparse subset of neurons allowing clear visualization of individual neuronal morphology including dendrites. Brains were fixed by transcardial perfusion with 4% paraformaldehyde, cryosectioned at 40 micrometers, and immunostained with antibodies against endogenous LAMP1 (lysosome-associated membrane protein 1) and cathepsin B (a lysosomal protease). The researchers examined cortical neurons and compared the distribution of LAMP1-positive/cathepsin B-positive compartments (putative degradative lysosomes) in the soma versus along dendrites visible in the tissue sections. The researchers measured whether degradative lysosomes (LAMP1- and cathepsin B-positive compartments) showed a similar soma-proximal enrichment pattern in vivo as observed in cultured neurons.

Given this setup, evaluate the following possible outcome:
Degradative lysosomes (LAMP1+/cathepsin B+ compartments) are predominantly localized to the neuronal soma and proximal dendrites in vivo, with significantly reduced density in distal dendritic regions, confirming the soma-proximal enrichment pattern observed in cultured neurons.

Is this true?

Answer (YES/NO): YES